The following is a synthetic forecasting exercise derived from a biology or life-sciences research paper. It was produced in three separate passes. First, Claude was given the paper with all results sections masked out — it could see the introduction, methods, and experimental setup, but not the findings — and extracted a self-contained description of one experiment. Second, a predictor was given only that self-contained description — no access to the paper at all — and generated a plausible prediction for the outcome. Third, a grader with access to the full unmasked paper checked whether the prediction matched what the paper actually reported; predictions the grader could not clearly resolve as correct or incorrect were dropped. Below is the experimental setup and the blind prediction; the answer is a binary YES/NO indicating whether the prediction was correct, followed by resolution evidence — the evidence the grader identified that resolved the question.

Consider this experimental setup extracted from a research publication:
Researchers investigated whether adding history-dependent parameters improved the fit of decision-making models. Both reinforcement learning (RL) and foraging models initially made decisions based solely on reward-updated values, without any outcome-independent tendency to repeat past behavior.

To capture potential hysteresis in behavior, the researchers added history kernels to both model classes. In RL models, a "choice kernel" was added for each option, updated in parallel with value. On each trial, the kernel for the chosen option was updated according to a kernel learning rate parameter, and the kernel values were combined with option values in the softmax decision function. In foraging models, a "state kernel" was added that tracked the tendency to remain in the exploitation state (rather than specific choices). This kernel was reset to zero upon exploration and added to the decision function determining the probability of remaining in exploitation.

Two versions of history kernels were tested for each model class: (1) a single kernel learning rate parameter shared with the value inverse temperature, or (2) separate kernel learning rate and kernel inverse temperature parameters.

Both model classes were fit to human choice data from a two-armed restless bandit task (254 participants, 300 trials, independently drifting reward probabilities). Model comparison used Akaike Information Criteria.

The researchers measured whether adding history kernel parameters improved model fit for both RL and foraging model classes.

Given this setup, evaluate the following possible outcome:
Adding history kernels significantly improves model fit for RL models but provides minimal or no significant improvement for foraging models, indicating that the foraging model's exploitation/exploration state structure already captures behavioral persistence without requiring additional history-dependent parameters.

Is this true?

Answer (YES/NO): NO